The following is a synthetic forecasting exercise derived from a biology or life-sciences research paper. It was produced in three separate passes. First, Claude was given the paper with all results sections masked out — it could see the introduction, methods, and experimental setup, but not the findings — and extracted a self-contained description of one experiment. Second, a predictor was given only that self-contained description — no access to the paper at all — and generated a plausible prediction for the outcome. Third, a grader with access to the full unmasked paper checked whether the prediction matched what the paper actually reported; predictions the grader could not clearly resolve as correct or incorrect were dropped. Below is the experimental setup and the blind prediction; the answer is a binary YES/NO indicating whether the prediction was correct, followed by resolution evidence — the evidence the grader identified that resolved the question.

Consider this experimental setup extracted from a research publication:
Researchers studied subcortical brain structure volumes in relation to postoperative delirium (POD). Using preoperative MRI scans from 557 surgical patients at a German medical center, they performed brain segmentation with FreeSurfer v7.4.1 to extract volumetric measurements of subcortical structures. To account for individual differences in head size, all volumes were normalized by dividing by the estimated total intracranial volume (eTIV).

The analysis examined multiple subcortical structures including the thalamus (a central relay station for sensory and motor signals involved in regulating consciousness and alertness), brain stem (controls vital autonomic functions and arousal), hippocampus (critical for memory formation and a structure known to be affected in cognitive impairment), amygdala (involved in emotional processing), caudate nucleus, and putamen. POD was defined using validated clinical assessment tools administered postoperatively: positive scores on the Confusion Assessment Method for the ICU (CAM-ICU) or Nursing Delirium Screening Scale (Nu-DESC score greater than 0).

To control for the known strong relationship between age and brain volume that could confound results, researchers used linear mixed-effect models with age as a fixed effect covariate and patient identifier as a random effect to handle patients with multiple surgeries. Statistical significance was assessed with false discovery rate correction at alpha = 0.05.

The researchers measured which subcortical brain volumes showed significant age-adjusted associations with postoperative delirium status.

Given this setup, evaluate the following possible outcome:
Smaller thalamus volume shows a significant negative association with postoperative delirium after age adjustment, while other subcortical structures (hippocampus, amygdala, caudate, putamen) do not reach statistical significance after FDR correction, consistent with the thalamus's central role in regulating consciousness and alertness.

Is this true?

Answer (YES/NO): NO